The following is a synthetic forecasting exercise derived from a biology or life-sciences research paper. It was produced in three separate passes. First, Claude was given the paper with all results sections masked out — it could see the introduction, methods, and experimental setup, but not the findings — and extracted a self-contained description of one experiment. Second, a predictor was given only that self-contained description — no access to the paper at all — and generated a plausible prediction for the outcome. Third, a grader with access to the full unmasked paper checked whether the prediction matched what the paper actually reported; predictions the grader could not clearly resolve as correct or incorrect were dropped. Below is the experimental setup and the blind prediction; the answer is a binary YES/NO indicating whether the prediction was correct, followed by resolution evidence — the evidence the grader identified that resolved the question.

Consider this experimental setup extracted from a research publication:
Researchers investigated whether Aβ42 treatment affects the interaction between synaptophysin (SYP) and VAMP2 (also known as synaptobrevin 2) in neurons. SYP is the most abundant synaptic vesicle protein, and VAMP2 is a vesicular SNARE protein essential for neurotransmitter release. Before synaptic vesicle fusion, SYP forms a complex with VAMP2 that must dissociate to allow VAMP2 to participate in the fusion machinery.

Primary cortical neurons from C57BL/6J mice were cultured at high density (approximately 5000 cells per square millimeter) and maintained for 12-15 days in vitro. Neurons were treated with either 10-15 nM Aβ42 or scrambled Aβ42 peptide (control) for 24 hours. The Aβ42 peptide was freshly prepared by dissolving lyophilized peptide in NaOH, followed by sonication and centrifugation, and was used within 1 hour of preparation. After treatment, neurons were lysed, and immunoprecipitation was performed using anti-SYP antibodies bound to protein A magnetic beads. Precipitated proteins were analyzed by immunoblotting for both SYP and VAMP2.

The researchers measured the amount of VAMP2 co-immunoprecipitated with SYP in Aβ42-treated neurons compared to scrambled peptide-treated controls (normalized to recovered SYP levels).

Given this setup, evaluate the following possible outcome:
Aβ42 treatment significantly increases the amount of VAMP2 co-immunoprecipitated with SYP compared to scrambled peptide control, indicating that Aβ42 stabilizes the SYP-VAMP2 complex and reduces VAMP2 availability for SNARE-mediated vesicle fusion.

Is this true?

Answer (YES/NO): NO